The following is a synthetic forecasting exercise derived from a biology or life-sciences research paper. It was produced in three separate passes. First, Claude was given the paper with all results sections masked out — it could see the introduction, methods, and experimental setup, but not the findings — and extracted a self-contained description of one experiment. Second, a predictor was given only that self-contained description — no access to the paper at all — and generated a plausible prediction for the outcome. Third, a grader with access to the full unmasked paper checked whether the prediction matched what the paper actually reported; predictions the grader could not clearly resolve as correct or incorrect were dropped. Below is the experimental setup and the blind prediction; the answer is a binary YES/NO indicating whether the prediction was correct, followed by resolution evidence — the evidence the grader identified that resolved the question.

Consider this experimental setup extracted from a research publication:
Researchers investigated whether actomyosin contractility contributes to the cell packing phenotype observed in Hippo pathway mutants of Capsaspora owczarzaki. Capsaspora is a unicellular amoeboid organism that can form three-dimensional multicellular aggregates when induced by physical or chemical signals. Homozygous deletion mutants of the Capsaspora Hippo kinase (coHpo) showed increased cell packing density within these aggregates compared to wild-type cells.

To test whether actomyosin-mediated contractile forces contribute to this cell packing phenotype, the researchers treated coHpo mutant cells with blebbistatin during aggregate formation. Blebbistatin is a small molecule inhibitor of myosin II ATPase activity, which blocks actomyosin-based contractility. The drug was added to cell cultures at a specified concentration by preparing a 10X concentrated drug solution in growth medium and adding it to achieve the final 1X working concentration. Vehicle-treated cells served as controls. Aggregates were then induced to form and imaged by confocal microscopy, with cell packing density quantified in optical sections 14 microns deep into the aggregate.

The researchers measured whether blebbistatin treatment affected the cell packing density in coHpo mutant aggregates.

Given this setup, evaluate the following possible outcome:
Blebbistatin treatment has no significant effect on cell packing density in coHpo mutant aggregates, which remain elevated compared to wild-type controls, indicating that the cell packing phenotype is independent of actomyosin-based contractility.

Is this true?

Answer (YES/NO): NO